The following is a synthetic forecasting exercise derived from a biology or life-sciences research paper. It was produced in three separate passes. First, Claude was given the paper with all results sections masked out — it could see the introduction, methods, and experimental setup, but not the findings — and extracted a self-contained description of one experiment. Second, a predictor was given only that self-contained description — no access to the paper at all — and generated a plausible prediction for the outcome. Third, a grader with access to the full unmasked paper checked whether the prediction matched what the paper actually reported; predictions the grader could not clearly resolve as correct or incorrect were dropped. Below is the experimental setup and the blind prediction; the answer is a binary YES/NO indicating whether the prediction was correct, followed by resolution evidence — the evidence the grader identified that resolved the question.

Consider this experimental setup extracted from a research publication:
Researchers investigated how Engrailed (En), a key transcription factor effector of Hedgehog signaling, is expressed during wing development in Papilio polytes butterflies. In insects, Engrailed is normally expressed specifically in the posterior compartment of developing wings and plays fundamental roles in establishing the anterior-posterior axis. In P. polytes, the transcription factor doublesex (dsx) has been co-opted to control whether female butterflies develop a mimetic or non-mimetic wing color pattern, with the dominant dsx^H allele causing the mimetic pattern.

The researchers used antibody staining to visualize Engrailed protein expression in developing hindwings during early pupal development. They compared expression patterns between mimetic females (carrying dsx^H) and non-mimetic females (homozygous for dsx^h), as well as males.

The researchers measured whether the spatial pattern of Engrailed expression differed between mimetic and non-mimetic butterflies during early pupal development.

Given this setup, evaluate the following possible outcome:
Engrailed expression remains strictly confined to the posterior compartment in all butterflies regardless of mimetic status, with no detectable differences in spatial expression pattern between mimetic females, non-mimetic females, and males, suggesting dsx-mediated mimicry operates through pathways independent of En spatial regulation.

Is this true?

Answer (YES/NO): NO